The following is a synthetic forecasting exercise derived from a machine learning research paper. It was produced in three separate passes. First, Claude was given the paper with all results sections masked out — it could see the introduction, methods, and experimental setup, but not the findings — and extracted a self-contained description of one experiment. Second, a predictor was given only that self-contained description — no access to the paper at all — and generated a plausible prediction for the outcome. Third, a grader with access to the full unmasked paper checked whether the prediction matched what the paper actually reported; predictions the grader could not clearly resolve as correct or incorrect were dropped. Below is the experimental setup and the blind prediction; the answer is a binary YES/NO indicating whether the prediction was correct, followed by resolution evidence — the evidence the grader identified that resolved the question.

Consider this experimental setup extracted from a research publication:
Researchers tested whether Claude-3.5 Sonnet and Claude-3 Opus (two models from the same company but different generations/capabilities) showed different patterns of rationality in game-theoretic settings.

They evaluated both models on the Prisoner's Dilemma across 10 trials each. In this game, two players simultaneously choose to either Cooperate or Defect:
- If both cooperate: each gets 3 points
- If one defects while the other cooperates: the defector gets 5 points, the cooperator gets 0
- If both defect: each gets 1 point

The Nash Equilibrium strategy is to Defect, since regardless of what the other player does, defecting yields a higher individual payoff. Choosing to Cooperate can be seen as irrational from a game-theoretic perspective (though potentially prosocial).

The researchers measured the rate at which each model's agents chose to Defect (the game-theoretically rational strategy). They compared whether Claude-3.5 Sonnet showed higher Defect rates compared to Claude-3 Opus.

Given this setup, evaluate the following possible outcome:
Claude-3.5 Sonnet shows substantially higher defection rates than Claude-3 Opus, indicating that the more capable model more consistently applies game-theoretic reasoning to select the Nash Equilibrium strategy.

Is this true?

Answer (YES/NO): NO